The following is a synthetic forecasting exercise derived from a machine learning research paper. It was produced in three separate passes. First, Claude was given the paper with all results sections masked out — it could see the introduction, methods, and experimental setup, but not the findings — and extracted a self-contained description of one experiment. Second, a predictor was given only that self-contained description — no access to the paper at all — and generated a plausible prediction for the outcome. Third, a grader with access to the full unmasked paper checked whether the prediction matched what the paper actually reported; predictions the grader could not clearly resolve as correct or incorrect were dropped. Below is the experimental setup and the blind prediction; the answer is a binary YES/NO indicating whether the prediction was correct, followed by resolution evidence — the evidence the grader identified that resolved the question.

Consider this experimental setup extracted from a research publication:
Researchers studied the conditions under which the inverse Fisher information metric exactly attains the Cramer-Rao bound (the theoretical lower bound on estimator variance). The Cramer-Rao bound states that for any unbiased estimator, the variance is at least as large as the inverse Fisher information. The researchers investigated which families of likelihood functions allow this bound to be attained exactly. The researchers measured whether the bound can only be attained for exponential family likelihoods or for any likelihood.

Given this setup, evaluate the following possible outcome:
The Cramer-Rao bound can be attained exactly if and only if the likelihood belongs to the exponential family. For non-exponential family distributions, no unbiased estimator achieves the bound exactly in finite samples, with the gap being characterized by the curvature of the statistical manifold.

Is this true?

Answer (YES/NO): NO